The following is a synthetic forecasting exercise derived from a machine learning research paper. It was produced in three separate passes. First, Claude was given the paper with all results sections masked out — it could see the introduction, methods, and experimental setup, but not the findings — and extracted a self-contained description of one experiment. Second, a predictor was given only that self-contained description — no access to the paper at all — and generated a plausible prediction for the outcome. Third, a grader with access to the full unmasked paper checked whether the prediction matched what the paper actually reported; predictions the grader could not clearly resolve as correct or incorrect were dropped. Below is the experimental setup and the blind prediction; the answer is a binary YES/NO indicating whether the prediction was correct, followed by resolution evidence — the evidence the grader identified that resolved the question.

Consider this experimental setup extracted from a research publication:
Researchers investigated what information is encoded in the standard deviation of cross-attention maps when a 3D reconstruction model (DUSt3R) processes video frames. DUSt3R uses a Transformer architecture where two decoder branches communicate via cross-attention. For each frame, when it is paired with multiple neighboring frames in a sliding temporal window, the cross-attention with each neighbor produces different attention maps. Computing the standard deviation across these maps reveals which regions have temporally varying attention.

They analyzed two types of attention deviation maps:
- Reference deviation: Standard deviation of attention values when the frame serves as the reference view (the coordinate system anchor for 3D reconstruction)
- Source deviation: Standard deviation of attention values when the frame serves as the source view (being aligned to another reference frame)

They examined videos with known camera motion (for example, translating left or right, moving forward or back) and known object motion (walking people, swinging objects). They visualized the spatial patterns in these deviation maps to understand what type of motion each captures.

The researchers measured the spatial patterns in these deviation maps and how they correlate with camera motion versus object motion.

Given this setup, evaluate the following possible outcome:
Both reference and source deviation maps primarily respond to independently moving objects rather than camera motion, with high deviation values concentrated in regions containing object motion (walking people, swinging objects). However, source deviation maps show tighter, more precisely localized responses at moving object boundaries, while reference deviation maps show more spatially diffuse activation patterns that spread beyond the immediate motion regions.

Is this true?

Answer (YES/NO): NO